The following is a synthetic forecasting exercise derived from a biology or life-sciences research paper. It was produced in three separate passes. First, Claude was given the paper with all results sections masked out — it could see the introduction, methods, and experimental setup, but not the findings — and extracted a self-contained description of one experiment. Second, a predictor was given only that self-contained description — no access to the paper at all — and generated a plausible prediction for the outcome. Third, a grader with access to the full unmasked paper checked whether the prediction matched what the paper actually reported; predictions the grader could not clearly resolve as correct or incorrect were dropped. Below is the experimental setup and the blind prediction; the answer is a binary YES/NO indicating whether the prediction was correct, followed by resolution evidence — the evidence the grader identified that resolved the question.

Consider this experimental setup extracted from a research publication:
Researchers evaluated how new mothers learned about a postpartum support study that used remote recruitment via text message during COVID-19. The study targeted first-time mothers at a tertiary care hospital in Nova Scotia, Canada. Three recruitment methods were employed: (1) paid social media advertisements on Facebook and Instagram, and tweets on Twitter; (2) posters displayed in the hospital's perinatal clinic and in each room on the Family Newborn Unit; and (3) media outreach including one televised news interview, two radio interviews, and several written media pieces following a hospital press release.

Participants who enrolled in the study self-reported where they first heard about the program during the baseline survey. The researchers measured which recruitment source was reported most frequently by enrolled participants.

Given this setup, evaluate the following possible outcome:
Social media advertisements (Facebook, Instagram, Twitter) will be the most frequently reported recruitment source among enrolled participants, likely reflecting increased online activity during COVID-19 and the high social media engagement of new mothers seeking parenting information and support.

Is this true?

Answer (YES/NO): NO